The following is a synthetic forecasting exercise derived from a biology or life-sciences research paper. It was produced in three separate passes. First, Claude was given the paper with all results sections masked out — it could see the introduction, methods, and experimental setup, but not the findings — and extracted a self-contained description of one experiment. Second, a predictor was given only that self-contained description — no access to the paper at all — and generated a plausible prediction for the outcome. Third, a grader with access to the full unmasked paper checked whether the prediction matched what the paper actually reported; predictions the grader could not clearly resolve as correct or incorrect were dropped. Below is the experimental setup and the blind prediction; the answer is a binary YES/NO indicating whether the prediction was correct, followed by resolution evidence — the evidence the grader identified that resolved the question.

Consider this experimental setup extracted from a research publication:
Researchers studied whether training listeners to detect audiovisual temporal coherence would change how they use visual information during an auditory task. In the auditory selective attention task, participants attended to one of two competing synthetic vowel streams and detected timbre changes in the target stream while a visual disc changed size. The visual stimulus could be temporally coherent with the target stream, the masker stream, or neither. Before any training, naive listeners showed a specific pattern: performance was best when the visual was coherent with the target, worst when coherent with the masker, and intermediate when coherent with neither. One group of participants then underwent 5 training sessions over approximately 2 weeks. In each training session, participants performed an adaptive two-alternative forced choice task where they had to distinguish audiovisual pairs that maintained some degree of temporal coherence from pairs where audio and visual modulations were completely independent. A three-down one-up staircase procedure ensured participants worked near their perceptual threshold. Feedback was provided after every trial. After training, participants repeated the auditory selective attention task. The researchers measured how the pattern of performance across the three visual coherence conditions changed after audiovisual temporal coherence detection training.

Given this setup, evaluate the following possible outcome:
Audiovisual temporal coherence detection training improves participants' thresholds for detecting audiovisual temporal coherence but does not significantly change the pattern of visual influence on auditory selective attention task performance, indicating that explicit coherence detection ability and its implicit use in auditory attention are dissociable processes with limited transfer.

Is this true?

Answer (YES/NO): NO